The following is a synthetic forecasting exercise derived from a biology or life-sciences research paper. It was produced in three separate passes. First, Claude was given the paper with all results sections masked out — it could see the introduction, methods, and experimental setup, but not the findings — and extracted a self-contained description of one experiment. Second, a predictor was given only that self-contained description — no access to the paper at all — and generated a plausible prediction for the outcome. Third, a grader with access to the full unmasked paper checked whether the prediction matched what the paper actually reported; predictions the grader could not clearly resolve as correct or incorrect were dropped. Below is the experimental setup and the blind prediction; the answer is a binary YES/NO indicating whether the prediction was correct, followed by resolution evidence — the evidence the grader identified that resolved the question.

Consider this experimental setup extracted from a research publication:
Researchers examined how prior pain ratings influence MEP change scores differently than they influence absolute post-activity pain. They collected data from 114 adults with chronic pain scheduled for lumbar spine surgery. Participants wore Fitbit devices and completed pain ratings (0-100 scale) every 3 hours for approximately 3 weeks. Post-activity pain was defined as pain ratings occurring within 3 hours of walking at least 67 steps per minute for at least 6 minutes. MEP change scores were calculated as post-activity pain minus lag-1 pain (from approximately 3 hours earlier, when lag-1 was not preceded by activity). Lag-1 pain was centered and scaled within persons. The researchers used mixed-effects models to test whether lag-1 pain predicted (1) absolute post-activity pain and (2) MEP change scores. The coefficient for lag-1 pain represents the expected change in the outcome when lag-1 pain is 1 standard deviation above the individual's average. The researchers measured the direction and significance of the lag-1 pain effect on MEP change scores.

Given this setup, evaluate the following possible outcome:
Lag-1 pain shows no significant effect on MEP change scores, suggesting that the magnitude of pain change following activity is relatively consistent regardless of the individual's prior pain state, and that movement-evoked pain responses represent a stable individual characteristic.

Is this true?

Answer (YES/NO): NO